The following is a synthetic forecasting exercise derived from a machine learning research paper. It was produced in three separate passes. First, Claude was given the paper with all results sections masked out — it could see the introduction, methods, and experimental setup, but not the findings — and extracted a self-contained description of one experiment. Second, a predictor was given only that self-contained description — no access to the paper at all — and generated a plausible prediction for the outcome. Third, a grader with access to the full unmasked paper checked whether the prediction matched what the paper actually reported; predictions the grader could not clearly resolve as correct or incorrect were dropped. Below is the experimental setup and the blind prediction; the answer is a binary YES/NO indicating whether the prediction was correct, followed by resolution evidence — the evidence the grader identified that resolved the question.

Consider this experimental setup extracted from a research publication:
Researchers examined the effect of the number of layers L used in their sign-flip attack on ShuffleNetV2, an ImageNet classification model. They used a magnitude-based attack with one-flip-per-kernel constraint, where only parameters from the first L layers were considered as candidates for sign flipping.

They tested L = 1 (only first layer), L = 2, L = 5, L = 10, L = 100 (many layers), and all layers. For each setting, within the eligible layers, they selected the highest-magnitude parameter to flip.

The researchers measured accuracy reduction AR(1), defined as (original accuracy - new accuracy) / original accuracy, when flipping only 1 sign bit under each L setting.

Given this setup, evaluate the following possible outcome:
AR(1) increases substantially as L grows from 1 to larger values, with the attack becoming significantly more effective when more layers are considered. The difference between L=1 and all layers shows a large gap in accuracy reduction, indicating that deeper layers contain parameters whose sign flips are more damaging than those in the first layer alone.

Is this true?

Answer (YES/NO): NO